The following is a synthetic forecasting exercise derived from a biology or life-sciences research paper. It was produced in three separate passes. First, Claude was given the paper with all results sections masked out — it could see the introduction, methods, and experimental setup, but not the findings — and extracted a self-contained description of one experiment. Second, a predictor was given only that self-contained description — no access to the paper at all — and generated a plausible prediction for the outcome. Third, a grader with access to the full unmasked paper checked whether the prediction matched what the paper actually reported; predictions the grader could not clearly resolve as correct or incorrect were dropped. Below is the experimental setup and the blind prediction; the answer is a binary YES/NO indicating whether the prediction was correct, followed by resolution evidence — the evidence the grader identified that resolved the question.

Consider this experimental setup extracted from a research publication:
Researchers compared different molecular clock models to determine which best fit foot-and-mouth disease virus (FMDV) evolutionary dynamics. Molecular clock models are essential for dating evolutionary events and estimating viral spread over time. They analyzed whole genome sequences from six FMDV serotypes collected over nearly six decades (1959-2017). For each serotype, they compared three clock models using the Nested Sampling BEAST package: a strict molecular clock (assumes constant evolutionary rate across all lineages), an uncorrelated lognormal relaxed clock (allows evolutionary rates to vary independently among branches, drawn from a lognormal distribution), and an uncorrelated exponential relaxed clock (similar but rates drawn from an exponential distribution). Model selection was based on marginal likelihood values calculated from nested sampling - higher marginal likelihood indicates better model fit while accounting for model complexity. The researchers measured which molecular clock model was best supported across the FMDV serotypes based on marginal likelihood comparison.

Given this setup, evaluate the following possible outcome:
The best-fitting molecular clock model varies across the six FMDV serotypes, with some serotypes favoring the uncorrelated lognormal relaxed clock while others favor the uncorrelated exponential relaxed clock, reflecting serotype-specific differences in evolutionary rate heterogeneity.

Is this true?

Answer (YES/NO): NO